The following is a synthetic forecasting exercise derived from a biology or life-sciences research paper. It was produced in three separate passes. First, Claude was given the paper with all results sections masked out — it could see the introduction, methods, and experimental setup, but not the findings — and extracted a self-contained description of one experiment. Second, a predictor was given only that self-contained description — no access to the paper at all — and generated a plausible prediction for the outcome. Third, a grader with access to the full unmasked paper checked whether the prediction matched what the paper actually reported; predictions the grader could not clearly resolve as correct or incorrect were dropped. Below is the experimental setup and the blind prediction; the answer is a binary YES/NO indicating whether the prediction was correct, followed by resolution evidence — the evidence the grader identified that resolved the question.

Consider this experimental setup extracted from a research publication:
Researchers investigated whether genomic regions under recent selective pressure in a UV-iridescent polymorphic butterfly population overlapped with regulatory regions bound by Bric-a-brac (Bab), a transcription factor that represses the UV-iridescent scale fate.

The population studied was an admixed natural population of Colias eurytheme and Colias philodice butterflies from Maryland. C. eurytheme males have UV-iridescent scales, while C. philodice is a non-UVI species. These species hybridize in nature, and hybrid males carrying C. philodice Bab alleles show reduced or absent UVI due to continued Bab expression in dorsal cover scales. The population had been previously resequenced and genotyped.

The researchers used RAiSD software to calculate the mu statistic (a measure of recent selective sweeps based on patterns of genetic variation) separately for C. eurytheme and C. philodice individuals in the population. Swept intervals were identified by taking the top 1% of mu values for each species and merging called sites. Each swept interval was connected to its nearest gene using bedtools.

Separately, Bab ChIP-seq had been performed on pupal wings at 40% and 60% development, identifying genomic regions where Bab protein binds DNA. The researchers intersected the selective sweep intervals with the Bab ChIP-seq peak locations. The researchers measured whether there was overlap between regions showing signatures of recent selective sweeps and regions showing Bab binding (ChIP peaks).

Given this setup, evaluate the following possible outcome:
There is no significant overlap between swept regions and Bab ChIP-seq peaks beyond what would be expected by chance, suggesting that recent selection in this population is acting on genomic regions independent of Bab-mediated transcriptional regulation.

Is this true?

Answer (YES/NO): NO